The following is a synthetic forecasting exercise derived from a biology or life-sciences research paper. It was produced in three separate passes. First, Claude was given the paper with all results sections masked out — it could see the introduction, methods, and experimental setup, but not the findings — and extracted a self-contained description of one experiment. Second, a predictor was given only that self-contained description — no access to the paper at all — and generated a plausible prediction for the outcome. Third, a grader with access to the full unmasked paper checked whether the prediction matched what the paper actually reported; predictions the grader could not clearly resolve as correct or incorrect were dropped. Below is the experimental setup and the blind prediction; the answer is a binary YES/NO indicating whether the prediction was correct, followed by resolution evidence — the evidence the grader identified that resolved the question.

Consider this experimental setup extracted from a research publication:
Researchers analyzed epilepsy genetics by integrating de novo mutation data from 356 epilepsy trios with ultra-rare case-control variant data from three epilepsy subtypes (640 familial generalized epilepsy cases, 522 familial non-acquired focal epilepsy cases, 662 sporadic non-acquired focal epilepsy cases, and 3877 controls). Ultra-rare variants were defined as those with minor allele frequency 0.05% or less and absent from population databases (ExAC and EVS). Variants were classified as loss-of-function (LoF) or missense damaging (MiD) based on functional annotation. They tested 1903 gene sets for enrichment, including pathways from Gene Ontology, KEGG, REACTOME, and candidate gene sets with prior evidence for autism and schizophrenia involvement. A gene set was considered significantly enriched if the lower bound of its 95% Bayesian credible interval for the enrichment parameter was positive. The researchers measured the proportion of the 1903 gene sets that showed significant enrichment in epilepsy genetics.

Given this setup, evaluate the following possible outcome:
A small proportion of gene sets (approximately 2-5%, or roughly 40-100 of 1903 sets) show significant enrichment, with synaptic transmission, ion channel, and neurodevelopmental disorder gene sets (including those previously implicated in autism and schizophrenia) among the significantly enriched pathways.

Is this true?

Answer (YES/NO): NO